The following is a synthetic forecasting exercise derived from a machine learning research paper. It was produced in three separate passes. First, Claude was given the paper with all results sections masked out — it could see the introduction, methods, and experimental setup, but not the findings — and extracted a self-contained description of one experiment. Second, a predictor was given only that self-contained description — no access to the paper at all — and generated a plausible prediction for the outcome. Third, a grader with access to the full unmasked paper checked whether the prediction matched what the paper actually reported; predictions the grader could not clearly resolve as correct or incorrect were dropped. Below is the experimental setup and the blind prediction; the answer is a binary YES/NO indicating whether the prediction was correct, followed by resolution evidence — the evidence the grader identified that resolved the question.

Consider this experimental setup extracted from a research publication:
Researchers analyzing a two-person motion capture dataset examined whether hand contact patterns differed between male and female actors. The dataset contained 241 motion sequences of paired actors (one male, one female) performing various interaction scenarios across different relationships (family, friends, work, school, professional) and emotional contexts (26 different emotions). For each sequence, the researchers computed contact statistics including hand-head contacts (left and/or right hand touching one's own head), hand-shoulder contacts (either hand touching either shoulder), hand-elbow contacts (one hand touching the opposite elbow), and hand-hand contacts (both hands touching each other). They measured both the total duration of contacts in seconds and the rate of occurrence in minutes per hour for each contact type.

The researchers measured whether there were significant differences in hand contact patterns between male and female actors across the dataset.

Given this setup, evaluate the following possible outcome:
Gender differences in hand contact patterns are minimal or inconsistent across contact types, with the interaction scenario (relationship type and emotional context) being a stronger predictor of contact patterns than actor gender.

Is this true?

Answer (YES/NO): YES